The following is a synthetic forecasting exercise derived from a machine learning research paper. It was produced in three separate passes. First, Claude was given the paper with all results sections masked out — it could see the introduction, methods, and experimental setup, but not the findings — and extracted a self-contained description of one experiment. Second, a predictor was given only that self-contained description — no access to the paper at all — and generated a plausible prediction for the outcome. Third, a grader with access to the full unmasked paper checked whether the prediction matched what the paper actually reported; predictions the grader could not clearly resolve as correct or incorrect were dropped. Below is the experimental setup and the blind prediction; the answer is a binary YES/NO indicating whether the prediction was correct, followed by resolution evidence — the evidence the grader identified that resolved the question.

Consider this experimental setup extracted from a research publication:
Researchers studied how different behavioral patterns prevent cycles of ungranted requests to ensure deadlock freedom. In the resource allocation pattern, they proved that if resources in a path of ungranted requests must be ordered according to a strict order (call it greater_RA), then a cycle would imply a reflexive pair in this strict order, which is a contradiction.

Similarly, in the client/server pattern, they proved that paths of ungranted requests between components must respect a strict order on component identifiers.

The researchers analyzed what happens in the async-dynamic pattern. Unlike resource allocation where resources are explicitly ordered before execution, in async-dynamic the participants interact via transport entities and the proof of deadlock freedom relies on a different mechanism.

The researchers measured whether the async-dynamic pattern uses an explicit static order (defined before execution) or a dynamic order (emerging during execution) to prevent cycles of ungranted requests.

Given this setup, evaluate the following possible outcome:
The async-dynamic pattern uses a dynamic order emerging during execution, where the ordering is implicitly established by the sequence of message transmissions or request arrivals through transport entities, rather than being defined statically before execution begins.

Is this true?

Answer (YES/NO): YES